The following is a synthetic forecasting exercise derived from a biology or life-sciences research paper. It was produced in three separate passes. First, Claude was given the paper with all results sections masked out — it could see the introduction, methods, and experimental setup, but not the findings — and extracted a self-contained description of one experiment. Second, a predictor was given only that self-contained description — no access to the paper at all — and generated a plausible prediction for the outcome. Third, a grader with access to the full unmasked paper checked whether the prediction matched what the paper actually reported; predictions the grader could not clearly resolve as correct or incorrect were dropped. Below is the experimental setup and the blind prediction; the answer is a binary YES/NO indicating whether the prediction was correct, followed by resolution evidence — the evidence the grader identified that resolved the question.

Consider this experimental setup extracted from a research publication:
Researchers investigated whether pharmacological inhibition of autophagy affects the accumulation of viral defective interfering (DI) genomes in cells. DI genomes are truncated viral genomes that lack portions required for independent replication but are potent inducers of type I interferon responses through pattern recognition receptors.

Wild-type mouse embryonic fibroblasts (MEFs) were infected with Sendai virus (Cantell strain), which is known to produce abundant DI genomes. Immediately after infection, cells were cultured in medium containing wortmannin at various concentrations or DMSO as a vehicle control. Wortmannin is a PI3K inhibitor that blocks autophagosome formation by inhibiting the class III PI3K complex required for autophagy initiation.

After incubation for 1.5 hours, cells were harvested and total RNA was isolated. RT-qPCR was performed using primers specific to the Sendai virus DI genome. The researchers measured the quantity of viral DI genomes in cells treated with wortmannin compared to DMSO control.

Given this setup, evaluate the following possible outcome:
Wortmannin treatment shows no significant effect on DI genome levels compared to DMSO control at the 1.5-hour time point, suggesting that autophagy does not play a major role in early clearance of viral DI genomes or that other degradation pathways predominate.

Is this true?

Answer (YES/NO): NO